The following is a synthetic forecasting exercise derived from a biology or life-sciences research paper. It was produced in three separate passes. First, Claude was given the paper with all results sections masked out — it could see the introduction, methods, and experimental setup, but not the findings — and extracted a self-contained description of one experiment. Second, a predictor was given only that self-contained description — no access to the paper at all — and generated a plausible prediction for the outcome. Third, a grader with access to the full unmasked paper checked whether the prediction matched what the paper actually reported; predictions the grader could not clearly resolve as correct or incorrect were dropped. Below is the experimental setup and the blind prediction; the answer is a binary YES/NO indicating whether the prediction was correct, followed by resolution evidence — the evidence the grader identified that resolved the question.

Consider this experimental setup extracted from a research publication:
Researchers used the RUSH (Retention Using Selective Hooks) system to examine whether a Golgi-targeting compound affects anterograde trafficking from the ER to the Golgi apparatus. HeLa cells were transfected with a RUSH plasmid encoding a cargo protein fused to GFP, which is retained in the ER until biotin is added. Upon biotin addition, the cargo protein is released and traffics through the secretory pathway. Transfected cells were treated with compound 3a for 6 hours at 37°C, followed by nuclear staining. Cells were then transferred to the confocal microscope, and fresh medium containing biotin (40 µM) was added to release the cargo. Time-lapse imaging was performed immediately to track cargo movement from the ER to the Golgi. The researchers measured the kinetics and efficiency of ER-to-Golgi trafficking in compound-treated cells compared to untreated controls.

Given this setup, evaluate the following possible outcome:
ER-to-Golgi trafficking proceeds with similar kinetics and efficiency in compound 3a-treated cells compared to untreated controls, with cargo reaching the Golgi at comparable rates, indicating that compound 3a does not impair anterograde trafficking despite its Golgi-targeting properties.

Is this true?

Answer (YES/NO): NO